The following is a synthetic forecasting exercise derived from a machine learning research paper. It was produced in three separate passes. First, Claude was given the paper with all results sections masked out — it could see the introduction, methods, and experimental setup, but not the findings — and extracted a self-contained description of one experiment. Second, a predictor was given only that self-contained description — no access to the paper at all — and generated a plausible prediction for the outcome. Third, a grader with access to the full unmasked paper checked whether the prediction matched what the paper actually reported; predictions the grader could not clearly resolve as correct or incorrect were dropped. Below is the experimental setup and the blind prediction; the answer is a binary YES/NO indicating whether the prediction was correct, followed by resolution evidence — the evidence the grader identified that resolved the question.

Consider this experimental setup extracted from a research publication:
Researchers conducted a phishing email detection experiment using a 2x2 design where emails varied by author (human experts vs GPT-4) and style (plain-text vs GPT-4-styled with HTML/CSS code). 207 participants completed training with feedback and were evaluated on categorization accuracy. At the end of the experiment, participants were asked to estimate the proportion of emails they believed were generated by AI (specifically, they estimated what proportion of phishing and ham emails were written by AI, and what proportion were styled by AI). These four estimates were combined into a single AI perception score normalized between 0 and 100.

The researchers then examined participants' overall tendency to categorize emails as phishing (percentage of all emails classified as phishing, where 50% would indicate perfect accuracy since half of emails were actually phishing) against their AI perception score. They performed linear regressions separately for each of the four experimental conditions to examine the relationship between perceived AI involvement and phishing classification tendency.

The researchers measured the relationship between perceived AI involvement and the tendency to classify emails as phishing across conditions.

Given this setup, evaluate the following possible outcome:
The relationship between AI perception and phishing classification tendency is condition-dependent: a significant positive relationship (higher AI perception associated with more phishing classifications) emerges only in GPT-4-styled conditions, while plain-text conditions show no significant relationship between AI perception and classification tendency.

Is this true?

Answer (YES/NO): NO